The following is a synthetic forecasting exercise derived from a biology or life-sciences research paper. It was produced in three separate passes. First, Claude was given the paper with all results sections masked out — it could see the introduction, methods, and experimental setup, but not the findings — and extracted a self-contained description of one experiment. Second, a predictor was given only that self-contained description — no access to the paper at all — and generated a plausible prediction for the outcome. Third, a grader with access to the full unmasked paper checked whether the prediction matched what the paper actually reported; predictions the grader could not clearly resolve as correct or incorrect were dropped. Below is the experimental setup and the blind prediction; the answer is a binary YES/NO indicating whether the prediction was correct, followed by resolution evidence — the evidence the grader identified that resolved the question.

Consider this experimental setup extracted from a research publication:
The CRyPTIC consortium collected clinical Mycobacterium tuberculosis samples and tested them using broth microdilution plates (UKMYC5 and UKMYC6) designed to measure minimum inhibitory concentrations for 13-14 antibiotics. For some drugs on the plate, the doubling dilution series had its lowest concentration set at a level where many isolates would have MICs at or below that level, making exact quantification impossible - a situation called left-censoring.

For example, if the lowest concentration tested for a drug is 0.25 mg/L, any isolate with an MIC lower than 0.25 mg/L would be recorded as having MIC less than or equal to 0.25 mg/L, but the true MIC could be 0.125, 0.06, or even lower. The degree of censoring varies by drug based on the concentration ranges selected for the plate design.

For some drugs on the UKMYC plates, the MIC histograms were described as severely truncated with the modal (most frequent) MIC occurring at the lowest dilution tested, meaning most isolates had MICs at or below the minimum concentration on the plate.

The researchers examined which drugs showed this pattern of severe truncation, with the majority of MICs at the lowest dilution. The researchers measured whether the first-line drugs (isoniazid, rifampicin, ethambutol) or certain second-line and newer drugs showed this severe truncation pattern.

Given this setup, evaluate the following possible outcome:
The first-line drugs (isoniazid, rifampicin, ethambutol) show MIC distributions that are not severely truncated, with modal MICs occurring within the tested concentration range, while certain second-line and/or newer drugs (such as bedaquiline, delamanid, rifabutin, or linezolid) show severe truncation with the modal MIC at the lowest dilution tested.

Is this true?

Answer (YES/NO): NO